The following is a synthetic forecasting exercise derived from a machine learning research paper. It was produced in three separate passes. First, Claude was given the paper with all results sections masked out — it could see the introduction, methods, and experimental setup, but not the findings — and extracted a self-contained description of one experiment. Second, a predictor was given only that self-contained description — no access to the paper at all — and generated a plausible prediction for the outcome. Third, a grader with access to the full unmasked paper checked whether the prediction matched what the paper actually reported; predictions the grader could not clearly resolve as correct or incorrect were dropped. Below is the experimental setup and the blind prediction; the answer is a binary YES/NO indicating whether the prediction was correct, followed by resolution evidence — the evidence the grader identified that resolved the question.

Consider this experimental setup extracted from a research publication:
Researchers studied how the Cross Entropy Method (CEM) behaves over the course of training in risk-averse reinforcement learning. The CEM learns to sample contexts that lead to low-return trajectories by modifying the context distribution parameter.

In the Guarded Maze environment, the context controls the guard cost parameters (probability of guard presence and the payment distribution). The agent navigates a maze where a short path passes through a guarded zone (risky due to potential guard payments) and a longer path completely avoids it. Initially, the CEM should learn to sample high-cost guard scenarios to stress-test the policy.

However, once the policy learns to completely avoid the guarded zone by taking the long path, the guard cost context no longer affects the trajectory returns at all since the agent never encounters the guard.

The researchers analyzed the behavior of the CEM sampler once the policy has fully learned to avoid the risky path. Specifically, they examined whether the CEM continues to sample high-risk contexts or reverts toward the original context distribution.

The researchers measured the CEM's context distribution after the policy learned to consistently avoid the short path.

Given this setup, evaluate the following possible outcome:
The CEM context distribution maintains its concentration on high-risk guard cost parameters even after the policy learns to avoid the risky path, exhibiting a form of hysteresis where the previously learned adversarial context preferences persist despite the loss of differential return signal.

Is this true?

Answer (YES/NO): NO